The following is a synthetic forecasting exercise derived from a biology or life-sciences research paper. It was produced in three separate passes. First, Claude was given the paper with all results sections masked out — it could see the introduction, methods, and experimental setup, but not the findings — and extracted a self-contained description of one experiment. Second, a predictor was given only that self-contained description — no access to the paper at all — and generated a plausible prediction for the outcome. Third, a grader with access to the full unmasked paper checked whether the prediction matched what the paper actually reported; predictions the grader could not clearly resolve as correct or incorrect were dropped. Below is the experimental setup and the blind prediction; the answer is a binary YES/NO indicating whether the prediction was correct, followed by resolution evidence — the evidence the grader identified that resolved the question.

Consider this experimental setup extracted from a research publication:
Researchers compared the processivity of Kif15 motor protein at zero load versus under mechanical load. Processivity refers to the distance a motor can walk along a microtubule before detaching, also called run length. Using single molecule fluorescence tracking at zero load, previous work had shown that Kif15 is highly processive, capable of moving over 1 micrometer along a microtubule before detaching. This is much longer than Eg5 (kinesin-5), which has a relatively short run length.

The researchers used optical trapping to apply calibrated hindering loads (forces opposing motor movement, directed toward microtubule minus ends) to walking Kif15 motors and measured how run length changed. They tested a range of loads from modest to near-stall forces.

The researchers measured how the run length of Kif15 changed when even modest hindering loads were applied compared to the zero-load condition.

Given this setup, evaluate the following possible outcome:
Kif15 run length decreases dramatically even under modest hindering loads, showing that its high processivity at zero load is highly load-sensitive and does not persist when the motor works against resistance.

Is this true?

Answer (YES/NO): YES